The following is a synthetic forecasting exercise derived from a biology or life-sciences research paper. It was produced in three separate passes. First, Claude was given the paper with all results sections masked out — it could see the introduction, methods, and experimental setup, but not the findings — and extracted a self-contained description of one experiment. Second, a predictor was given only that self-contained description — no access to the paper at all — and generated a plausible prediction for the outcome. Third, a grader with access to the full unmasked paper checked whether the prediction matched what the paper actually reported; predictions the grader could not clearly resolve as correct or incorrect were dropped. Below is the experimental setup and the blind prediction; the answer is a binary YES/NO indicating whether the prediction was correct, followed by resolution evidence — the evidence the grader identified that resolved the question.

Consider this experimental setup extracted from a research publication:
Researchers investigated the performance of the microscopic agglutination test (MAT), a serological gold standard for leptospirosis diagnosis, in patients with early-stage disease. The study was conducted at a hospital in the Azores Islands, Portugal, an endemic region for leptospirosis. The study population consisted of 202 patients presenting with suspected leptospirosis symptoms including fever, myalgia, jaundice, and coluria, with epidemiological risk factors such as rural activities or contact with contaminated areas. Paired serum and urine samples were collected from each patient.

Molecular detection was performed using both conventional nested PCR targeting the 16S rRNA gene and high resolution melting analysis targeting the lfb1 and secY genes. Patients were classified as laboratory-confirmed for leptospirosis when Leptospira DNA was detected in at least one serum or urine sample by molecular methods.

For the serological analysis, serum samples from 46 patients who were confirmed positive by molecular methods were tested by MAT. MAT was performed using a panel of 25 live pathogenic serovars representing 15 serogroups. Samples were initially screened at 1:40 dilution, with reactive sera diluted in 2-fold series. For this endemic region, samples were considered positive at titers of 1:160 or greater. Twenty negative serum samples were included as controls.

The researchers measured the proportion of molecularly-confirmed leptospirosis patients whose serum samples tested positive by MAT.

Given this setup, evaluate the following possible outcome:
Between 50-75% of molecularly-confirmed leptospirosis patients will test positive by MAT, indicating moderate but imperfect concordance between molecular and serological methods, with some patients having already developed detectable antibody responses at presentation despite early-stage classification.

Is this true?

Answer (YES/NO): NO